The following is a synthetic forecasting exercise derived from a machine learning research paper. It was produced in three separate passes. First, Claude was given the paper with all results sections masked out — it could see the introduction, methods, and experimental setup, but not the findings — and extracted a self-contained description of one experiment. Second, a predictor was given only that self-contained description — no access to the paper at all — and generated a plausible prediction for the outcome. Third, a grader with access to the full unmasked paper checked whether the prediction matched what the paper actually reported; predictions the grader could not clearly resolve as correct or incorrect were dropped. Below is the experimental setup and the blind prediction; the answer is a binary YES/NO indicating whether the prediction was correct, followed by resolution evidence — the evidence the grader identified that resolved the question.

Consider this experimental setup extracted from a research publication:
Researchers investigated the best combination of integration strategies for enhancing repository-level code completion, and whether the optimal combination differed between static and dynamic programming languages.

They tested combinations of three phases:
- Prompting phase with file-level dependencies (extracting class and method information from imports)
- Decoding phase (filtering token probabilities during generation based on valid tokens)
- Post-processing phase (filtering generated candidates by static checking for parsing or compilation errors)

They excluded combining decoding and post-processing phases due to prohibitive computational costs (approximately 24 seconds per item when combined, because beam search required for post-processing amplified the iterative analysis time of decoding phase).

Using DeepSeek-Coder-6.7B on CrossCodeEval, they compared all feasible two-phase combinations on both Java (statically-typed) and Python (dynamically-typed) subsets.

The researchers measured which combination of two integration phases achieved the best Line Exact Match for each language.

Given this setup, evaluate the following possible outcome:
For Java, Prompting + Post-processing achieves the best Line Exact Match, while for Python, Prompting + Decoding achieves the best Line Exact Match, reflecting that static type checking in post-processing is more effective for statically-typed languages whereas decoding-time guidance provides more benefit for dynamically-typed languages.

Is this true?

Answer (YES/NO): NO